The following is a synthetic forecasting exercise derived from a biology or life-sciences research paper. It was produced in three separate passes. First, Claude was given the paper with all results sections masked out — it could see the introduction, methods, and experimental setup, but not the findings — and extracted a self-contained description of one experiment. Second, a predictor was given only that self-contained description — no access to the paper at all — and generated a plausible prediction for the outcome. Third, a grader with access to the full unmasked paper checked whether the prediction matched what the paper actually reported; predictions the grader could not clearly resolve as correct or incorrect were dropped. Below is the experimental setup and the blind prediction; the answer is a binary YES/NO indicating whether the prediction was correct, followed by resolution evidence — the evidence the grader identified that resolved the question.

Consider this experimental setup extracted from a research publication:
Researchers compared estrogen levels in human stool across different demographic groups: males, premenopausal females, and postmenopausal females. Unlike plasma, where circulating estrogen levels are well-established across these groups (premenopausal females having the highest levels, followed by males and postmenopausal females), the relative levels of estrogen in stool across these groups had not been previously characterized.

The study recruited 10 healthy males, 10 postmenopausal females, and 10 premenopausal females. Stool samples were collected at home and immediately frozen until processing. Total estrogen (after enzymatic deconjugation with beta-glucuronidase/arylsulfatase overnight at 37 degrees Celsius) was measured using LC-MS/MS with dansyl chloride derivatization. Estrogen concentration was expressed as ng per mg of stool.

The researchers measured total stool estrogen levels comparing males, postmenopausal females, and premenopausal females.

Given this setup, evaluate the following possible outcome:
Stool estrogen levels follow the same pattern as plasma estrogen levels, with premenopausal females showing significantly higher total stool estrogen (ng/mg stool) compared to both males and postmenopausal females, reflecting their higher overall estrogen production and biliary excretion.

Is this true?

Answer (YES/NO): YES